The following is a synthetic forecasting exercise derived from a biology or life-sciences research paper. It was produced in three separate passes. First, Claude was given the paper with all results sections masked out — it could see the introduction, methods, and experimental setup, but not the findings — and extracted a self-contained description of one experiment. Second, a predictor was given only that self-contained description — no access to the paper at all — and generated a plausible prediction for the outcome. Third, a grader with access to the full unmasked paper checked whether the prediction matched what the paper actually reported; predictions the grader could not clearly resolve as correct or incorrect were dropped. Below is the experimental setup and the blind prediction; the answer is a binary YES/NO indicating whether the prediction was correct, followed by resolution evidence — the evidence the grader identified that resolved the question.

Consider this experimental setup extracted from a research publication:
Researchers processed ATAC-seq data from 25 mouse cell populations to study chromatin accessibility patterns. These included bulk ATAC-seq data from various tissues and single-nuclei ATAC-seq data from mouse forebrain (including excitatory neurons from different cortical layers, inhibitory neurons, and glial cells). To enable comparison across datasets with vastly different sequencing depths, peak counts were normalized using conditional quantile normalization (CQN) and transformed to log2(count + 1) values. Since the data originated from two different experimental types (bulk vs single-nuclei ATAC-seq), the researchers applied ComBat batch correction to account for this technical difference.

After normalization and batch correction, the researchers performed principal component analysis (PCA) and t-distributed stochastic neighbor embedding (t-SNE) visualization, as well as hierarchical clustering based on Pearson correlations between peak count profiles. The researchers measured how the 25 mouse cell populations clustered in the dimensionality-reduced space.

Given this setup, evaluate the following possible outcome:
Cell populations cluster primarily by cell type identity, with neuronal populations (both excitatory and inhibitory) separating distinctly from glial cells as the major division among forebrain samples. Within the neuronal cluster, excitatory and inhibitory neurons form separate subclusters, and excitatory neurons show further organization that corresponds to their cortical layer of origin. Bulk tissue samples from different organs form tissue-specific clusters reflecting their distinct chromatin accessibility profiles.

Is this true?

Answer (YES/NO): NO